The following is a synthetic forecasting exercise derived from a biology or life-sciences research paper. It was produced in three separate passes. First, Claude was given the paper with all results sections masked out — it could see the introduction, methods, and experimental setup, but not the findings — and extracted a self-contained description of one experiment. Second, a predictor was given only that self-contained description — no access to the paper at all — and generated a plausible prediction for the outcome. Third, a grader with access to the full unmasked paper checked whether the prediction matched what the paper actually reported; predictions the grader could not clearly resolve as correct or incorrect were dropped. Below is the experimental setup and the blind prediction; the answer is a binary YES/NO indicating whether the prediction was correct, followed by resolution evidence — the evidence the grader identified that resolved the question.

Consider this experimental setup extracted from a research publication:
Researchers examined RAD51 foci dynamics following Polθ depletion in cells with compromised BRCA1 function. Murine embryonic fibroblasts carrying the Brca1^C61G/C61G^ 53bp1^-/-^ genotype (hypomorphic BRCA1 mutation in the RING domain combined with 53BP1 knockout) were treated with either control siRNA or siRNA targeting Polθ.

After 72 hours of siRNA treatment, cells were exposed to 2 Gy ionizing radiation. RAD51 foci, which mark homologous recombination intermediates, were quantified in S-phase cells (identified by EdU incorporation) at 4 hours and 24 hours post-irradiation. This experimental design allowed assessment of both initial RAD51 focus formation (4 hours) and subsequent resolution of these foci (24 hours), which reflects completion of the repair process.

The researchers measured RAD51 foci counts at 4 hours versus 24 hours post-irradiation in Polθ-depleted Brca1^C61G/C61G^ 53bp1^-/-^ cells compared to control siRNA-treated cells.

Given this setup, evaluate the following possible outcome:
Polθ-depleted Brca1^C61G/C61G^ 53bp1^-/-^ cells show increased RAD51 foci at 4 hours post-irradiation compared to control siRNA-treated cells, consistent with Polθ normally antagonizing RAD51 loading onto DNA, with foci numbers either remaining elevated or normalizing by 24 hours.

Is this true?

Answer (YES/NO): NO